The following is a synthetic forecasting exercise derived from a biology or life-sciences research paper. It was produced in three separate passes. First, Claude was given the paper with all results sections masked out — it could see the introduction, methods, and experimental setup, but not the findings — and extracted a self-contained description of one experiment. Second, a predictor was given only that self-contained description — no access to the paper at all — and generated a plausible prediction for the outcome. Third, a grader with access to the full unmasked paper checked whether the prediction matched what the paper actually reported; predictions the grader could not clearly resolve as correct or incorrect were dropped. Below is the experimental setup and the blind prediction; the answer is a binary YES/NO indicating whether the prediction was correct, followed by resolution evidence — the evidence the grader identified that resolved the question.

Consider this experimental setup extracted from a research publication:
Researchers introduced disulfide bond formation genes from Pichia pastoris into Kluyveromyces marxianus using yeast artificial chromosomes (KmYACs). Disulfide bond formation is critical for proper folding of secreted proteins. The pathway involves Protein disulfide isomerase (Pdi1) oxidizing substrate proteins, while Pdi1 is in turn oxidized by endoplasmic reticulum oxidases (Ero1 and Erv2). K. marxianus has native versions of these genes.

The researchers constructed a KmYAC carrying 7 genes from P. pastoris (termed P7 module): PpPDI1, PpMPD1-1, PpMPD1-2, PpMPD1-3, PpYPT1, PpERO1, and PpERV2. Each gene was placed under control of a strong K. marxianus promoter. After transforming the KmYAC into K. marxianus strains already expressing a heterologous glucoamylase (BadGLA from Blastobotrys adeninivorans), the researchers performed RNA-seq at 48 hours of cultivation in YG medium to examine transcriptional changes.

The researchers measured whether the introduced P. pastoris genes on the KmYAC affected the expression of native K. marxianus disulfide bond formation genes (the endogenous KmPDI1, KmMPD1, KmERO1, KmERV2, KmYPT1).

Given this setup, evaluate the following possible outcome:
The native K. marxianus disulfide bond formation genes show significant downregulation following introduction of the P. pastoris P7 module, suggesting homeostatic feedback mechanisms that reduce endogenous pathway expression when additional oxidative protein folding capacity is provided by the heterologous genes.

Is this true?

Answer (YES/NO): NO